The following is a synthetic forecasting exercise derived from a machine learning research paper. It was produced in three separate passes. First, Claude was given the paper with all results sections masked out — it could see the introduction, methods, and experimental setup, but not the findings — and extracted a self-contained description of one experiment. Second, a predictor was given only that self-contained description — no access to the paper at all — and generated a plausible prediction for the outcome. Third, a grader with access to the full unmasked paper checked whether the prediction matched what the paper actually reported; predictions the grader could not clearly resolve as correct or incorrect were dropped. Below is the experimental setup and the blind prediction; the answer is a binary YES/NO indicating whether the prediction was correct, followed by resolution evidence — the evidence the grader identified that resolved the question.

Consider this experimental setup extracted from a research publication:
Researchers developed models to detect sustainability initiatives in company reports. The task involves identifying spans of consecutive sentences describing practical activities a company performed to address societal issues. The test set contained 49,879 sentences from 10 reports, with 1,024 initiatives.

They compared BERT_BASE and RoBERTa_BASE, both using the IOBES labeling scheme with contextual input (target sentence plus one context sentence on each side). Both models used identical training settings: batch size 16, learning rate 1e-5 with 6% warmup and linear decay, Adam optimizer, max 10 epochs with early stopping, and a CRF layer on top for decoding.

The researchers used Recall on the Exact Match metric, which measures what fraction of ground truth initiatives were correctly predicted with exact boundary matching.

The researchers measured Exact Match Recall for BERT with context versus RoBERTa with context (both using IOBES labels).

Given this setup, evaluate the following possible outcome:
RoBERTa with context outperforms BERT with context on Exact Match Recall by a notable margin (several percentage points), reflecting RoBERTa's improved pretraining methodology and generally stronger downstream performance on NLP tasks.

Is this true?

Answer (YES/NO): YES